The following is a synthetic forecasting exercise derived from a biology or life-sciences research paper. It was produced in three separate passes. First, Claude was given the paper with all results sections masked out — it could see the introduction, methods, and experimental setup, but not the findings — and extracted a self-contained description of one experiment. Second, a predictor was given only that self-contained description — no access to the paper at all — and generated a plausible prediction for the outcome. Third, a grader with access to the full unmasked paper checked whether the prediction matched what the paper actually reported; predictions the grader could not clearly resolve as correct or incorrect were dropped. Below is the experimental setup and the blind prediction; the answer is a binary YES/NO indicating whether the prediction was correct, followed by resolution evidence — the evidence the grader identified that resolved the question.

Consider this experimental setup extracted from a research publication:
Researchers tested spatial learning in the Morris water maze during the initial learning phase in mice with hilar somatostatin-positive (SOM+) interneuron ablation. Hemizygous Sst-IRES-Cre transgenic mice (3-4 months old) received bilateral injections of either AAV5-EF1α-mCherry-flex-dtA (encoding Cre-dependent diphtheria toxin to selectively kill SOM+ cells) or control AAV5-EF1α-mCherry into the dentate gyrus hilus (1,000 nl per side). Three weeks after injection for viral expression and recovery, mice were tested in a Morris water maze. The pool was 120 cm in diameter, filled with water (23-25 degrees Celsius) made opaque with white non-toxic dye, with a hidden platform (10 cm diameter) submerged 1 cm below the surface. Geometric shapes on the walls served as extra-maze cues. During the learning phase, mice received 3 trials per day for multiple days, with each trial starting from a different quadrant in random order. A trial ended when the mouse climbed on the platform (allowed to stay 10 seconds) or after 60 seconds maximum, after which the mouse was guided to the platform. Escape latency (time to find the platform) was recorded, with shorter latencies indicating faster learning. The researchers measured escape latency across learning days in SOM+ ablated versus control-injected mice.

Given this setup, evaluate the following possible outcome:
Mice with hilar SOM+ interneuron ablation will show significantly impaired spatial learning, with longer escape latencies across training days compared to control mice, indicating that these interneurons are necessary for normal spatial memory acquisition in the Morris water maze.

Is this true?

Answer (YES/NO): YES